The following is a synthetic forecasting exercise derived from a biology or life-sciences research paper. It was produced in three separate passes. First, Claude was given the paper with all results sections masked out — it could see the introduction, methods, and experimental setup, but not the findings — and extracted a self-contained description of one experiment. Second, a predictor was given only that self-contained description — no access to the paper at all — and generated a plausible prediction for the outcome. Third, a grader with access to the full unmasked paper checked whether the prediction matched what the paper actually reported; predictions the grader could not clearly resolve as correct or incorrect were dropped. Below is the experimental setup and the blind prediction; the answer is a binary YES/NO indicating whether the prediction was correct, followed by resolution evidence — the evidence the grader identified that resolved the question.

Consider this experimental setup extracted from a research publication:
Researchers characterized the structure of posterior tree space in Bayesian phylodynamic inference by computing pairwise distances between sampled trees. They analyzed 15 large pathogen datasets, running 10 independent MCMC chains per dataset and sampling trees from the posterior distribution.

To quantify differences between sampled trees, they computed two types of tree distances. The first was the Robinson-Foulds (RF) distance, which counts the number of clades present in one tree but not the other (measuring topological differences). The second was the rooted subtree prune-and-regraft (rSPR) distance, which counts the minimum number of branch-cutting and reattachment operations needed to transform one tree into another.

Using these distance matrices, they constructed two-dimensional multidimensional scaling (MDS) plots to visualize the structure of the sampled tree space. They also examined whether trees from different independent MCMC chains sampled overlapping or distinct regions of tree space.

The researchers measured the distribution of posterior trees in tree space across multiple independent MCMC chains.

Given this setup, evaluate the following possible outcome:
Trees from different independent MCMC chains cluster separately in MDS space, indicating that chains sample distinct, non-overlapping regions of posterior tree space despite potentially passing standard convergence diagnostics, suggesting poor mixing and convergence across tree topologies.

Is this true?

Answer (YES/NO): YES